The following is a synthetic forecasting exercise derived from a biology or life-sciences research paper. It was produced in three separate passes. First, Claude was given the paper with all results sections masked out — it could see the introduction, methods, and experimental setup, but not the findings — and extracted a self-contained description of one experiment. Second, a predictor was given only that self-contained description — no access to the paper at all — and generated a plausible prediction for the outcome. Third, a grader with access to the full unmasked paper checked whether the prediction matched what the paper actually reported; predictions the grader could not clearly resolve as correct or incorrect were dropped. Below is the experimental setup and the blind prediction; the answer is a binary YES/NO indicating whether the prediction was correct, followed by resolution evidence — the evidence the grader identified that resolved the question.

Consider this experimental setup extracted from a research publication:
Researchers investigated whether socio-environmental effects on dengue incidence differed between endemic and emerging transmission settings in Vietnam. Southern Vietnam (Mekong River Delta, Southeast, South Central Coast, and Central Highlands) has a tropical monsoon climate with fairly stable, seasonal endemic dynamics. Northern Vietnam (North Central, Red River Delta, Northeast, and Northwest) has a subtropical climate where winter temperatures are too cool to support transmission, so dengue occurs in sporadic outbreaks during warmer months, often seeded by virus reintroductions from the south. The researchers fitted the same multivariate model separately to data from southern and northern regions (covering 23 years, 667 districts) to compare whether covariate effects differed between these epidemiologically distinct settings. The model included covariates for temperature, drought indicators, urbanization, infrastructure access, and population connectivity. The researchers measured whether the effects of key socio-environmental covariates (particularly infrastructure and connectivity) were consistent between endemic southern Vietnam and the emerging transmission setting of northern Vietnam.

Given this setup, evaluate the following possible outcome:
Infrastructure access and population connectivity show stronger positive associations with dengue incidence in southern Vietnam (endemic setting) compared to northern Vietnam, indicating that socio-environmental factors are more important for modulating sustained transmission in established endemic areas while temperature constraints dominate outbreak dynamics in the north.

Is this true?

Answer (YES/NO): NO